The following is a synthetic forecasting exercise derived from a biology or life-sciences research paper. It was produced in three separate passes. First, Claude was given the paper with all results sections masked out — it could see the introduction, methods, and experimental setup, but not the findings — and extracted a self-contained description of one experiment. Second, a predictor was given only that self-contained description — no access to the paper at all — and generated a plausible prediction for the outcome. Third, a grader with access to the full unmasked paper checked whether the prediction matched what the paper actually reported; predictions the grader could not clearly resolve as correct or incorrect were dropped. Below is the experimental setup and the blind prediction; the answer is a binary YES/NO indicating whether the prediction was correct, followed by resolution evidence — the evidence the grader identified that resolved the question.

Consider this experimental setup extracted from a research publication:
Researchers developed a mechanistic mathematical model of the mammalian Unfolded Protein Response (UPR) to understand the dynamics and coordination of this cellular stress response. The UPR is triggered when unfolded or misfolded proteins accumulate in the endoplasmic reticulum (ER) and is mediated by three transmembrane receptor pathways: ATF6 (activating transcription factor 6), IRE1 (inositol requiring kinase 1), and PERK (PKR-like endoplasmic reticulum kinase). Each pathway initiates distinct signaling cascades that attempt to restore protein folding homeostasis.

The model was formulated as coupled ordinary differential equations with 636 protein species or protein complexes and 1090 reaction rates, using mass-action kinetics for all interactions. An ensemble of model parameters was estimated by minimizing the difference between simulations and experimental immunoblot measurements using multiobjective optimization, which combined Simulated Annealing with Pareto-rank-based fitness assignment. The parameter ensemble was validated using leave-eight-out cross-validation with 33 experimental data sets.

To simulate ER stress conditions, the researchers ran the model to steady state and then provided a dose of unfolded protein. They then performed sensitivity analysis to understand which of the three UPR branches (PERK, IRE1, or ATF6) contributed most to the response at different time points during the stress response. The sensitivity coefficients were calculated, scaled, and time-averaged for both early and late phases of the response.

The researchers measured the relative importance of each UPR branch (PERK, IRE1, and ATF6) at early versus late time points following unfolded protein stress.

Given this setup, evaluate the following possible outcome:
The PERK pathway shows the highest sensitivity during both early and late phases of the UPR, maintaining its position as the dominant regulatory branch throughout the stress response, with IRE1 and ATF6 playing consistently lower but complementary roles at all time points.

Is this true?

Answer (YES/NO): NO